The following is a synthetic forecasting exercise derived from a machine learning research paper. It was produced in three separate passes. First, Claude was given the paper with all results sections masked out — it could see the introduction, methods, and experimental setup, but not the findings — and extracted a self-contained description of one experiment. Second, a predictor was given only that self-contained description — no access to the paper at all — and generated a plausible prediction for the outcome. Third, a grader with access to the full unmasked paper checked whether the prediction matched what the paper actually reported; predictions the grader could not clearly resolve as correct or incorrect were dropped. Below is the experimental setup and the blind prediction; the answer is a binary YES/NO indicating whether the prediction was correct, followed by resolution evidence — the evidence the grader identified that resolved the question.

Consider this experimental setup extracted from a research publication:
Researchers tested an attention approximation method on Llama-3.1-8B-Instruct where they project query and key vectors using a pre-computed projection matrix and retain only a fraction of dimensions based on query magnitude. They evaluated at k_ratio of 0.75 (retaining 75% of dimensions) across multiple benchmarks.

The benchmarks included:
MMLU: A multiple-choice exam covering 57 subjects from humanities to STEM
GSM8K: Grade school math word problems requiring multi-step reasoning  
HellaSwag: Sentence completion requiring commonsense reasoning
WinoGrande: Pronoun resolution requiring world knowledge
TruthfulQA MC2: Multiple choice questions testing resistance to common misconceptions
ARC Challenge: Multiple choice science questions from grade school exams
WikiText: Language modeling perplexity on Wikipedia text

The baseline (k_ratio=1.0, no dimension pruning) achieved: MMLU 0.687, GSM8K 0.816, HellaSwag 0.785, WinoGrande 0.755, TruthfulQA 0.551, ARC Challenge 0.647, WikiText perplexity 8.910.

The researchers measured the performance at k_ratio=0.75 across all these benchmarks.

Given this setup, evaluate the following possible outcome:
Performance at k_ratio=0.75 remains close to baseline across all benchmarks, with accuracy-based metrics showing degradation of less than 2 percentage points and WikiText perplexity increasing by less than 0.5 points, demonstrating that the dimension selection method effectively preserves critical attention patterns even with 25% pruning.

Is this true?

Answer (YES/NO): YES